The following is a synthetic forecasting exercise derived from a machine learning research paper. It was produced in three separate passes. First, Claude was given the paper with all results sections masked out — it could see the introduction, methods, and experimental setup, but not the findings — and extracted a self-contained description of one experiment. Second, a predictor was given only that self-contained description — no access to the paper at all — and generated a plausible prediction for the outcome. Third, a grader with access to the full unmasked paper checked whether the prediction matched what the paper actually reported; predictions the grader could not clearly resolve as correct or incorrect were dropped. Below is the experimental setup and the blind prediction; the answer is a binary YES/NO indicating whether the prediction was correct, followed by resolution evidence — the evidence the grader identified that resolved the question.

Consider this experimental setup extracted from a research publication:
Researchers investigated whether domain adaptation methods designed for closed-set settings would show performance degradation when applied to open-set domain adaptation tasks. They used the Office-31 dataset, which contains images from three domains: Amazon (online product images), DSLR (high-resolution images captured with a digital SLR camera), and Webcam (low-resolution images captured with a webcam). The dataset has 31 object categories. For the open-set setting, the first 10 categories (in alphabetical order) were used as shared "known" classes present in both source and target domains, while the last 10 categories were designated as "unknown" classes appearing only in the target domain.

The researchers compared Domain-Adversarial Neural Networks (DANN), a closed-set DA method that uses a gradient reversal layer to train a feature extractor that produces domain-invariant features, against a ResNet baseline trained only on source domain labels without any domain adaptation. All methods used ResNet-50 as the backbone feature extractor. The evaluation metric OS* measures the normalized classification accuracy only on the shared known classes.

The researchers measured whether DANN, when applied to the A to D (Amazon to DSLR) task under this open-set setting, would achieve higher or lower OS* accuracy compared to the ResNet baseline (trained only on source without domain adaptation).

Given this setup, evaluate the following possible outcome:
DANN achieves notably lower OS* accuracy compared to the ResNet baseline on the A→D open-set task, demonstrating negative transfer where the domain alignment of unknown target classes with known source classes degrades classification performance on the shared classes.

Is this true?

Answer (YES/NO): YES